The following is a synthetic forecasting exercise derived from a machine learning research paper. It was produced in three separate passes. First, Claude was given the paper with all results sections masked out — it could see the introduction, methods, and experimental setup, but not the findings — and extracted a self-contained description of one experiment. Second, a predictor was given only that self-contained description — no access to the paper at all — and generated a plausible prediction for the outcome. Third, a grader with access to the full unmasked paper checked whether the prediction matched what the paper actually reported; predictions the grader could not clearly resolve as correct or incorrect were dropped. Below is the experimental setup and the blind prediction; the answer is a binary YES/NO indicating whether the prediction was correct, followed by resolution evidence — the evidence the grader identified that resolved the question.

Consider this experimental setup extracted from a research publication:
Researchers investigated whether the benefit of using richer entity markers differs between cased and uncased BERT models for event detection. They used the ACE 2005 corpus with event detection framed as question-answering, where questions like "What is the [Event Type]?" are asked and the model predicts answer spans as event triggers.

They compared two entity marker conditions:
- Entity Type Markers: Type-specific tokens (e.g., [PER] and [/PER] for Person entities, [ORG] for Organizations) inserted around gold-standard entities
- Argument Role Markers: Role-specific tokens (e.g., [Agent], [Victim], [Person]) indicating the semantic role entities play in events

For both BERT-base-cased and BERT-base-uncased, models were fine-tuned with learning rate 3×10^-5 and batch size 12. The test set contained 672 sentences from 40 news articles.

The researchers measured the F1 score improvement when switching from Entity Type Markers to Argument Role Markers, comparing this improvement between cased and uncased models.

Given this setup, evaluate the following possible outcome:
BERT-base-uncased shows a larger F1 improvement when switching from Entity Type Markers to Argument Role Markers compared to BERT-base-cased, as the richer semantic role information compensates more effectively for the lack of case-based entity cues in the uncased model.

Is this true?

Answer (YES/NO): YES